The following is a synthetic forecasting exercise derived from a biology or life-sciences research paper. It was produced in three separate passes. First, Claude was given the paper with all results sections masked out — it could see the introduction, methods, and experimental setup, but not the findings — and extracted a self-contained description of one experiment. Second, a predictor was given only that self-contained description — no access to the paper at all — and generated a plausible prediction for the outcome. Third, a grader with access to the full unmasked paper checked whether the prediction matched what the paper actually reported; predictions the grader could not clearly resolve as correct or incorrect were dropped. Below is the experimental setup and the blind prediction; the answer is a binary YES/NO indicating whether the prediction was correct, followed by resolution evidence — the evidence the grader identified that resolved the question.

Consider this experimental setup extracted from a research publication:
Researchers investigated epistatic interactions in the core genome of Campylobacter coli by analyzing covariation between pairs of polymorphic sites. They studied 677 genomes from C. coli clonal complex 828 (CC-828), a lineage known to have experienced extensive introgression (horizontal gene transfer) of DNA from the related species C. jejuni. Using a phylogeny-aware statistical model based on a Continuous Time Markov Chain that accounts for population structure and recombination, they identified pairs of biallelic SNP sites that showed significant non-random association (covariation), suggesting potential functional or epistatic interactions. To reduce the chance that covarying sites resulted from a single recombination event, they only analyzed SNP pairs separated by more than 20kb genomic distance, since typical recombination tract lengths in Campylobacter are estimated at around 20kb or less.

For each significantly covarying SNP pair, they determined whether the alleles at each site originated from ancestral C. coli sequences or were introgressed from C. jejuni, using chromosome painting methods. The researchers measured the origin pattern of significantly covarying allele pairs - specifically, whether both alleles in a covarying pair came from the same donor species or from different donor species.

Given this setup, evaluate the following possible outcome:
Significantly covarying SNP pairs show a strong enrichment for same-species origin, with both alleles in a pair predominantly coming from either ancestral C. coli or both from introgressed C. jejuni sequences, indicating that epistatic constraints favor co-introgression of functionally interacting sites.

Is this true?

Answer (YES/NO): YES